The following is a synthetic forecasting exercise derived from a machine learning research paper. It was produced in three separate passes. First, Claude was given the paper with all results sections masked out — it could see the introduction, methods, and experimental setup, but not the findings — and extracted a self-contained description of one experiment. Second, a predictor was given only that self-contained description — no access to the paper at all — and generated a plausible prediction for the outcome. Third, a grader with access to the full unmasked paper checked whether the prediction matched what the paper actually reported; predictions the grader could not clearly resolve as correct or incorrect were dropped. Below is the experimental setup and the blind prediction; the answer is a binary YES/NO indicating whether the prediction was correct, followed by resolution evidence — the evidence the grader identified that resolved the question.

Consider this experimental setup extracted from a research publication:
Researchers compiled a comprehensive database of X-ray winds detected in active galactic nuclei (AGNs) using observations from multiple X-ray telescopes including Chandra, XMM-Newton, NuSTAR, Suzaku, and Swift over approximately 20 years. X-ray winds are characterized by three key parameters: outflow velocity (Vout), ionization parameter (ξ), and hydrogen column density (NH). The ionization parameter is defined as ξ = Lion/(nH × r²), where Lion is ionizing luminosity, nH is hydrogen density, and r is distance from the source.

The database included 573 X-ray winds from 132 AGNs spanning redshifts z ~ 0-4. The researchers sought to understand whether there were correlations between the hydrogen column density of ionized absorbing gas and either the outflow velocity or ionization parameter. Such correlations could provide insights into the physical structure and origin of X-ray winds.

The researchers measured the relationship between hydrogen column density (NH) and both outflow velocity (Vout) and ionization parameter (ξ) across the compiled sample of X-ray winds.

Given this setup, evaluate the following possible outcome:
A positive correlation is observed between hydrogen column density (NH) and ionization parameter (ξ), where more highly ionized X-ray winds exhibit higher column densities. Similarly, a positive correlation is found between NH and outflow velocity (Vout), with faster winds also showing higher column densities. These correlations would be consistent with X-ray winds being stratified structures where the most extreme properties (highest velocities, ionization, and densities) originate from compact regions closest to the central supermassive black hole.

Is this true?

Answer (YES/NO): NO